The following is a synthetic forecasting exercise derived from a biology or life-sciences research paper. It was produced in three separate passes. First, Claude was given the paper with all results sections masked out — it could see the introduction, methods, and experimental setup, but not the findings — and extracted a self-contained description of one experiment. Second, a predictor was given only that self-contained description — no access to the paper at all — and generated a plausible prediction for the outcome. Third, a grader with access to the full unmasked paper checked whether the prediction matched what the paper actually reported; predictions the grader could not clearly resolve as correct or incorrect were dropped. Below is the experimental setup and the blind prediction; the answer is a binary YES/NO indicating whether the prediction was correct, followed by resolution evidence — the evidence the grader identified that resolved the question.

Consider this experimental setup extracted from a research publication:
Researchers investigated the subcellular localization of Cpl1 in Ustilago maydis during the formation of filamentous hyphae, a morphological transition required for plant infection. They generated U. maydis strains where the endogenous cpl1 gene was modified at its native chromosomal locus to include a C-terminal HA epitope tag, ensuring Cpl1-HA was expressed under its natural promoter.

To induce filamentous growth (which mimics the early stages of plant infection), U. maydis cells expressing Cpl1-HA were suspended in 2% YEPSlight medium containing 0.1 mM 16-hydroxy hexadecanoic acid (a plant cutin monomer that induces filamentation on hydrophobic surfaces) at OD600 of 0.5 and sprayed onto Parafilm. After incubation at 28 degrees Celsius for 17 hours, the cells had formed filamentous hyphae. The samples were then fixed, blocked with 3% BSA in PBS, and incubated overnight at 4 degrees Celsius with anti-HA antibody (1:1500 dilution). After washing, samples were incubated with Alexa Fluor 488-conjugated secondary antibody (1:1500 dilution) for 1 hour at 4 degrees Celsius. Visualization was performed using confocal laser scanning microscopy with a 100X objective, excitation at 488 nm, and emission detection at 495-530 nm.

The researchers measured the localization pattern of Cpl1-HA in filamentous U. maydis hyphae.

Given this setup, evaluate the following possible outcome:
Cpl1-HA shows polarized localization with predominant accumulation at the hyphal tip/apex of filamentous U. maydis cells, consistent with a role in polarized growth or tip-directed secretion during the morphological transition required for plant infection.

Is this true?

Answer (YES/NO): NO